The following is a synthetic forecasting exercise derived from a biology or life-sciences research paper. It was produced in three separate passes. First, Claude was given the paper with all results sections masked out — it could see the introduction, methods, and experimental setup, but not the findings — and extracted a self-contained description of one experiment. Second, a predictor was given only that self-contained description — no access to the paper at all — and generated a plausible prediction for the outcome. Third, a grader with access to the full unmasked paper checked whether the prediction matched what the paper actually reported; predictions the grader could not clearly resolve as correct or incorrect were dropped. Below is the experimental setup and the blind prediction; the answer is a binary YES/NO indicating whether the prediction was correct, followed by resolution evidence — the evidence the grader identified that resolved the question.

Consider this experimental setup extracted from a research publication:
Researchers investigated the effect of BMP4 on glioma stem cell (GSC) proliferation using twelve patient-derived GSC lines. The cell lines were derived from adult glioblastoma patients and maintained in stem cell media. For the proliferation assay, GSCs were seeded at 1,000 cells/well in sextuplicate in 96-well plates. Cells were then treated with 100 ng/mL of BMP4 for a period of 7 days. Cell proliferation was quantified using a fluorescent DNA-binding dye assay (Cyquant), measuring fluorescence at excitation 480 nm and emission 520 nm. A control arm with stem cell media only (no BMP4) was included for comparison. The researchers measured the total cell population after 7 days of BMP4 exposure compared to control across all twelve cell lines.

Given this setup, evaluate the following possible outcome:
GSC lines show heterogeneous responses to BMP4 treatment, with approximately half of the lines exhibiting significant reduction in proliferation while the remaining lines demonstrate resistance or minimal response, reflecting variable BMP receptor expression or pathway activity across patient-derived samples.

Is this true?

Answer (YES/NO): NO